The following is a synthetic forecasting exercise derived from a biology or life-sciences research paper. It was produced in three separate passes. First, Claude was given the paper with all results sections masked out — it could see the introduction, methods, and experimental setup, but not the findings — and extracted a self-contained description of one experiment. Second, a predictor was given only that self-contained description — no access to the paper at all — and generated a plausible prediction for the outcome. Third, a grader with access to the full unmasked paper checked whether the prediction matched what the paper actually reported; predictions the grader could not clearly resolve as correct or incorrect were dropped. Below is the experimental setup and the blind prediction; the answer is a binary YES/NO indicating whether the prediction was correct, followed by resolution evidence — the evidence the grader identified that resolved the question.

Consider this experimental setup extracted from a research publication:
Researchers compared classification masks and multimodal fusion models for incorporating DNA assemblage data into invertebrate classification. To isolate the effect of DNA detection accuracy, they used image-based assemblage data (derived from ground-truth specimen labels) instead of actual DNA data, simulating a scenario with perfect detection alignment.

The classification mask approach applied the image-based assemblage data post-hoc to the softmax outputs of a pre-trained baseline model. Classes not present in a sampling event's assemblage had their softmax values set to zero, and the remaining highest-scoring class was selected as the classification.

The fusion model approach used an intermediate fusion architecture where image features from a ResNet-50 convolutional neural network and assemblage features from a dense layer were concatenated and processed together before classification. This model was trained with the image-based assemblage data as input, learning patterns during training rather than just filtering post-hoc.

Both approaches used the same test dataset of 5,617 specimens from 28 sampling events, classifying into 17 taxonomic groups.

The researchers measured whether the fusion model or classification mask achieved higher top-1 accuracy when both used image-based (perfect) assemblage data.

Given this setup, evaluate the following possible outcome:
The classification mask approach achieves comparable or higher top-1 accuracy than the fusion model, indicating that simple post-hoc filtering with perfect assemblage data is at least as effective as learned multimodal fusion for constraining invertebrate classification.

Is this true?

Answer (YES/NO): NO